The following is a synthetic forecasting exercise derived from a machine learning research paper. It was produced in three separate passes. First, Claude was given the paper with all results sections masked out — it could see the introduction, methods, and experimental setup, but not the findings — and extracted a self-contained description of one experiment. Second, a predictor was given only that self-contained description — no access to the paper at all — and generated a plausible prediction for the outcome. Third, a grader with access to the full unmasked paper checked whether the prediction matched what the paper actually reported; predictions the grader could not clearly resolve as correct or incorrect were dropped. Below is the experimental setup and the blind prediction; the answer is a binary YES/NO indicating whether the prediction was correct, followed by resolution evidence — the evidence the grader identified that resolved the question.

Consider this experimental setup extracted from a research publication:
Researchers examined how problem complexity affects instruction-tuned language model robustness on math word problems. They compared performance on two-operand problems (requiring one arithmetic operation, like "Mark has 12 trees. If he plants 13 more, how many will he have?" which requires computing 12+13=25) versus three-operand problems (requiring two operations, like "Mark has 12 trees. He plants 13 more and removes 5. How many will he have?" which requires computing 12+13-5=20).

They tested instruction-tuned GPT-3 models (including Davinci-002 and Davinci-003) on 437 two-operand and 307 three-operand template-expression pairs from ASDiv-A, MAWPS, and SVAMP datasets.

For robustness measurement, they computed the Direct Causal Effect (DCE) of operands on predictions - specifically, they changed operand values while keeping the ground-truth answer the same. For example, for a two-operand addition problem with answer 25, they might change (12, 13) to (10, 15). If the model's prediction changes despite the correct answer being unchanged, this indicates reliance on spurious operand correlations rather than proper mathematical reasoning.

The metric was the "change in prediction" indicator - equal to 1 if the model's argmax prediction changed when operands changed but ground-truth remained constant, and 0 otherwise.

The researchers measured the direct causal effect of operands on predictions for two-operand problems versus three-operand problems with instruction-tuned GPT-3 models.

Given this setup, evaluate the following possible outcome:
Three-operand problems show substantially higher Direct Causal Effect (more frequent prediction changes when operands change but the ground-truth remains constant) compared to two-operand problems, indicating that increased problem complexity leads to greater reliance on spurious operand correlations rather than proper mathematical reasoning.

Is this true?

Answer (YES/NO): YES